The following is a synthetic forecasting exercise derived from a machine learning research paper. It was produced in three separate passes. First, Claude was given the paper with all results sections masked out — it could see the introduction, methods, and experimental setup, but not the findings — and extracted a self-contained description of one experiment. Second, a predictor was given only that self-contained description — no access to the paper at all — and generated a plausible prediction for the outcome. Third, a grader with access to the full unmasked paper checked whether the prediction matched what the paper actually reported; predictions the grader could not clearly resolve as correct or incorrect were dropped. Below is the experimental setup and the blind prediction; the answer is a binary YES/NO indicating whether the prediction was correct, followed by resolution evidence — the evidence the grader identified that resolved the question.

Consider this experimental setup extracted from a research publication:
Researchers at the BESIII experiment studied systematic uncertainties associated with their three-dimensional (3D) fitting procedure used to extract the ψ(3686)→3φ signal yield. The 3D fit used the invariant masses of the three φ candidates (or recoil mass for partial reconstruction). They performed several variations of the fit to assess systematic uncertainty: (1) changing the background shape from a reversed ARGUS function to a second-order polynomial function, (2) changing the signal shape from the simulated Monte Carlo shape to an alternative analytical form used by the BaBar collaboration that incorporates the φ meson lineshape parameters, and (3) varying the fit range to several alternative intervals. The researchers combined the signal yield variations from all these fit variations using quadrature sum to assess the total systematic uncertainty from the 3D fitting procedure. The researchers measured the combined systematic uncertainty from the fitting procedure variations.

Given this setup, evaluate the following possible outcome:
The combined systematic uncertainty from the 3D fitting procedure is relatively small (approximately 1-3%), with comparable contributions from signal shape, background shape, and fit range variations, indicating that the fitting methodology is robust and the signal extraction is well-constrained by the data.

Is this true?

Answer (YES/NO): NO